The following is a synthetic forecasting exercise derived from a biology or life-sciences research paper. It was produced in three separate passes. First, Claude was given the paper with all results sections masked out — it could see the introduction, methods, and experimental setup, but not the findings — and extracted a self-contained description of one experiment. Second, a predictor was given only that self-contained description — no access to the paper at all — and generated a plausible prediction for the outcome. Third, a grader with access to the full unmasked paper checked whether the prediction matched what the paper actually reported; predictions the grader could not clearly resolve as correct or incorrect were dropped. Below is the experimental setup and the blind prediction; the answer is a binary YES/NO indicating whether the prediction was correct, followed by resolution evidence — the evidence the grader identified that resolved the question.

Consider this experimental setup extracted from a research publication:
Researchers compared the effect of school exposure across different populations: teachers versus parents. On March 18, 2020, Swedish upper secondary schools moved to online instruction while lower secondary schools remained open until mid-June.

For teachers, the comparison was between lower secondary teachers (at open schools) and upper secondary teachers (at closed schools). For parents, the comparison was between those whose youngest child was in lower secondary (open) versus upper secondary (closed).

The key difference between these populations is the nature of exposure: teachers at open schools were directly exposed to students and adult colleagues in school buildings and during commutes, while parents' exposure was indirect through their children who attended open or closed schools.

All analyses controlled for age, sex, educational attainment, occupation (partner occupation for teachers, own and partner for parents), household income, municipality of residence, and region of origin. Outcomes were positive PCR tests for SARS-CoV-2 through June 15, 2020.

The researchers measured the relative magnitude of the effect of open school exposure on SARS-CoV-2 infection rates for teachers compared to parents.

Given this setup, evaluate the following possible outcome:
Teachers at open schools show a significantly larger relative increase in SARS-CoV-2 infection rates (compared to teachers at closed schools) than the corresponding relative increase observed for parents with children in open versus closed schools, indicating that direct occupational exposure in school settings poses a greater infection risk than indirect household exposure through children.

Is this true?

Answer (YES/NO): YES